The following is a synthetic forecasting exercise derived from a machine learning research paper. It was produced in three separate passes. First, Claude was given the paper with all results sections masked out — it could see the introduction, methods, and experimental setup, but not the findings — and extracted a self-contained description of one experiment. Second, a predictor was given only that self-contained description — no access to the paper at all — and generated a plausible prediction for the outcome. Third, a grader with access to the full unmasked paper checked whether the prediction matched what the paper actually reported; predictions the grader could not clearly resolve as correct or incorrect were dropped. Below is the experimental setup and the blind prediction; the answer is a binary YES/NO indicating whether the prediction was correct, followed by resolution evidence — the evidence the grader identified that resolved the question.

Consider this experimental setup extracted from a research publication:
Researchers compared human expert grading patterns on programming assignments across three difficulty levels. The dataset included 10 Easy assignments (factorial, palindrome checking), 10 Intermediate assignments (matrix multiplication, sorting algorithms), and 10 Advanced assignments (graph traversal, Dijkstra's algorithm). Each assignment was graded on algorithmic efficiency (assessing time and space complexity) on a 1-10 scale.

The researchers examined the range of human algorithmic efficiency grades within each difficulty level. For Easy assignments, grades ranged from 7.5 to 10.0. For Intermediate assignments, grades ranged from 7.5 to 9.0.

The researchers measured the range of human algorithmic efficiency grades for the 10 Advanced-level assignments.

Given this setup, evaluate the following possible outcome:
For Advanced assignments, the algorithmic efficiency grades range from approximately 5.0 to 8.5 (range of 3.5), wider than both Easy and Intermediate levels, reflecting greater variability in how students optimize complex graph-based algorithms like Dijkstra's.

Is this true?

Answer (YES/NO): NO